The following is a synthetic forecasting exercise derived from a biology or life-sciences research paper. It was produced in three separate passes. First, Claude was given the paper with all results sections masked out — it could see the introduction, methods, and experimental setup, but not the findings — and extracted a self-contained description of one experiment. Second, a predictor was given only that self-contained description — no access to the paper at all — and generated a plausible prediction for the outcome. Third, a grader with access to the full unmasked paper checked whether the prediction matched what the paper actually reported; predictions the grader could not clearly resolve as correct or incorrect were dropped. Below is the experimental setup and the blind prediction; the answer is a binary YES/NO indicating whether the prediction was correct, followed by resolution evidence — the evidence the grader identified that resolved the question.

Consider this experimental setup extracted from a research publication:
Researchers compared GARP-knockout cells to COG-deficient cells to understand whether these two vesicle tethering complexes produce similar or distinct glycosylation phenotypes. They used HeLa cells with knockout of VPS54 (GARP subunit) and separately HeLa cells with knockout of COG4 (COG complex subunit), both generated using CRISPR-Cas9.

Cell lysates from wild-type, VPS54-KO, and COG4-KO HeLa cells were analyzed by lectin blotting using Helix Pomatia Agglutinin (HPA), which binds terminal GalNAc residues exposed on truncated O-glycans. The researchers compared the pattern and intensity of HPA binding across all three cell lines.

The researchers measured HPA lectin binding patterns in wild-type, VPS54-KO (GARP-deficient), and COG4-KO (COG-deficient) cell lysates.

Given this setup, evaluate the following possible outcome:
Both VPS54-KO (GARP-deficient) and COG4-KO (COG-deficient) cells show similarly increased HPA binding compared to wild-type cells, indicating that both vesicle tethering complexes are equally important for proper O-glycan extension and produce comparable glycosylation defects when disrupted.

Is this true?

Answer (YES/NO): NO